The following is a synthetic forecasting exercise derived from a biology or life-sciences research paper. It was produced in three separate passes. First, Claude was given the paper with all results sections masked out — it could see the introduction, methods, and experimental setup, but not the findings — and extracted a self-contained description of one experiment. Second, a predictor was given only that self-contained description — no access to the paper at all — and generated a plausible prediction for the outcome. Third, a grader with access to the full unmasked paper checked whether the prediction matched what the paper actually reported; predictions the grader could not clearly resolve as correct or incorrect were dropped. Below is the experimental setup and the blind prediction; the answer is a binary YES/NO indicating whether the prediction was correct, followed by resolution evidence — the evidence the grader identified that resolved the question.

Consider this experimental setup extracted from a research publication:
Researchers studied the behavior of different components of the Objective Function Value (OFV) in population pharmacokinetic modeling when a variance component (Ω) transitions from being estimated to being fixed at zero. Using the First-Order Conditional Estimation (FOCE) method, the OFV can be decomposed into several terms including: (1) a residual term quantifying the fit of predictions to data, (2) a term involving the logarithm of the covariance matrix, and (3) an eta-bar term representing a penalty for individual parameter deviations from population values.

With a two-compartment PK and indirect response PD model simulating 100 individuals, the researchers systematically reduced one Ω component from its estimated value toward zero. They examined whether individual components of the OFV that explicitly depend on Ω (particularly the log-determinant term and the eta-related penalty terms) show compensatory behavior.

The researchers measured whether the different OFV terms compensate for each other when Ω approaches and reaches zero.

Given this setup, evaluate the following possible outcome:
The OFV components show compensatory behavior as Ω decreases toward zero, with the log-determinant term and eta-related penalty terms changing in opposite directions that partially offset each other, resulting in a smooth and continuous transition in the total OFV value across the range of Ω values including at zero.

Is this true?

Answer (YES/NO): YES